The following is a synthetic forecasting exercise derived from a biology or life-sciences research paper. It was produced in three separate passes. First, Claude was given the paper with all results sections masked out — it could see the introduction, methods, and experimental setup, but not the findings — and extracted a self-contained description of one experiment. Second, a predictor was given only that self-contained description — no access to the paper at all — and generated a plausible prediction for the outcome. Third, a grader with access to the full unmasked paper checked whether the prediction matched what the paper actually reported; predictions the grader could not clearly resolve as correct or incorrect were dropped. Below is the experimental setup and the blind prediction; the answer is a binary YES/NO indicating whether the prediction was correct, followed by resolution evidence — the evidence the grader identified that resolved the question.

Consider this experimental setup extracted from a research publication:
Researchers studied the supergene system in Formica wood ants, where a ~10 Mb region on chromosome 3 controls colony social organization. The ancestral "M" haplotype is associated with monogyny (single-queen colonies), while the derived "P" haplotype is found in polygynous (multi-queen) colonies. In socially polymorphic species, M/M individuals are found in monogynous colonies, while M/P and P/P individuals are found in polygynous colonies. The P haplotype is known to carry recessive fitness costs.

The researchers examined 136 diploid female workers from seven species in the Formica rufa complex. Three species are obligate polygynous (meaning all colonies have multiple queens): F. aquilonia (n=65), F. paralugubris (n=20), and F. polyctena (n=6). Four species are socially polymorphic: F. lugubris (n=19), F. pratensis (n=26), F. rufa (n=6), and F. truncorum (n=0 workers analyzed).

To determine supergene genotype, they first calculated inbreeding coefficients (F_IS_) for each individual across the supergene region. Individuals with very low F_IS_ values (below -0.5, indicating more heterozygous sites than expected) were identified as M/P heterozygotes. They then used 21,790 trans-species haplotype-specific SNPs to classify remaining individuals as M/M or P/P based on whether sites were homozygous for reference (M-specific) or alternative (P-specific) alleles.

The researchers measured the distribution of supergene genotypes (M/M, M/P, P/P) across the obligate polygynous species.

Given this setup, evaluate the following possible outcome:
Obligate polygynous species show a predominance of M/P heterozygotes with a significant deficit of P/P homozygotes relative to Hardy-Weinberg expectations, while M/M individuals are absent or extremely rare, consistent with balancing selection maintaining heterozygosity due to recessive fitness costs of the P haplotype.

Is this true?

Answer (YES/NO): NO